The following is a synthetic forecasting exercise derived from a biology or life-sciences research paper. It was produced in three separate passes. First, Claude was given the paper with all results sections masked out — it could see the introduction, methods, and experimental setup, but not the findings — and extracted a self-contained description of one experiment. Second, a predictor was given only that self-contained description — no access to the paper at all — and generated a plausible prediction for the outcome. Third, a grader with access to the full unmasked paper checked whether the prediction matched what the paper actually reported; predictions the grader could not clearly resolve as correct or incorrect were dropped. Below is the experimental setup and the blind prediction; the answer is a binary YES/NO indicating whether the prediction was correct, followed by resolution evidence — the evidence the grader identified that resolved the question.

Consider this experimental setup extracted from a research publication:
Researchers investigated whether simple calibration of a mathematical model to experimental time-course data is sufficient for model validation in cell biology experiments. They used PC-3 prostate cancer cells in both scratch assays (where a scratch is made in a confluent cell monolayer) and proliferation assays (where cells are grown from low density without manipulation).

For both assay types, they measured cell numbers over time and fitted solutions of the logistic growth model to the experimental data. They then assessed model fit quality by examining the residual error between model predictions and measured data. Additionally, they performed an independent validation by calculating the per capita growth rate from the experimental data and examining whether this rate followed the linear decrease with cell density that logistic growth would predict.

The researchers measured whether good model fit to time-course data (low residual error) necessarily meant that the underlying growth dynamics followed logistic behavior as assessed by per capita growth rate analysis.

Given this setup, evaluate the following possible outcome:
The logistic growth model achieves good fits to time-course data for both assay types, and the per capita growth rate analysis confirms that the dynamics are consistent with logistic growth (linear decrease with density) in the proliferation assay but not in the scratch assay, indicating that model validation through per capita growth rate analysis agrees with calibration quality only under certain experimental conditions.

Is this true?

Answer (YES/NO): YES